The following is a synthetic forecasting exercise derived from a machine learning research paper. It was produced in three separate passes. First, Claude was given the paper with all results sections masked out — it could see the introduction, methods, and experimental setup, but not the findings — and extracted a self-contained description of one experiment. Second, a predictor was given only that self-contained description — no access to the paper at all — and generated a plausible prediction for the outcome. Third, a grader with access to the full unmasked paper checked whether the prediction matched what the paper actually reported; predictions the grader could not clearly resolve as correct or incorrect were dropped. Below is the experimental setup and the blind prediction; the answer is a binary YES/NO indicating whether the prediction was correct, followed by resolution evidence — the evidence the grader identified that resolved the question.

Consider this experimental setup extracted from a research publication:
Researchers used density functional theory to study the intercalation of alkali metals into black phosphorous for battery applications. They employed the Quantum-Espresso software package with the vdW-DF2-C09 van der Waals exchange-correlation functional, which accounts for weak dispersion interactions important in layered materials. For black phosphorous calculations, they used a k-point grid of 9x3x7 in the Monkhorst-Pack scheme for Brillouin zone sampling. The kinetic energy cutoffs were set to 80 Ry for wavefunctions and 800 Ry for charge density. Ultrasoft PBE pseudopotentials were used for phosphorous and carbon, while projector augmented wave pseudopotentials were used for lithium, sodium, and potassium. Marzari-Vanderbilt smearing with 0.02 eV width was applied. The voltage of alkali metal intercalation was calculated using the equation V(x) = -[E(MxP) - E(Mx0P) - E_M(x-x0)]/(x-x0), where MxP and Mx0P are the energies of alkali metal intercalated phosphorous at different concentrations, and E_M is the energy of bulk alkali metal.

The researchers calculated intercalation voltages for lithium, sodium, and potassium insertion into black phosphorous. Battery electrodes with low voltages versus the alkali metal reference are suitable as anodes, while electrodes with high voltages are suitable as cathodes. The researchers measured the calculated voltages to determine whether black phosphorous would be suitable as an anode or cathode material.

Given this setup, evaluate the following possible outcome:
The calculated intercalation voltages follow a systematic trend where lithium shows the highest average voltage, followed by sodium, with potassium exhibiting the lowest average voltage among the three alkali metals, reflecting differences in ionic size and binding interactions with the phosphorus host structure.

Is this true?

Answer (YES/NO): YES